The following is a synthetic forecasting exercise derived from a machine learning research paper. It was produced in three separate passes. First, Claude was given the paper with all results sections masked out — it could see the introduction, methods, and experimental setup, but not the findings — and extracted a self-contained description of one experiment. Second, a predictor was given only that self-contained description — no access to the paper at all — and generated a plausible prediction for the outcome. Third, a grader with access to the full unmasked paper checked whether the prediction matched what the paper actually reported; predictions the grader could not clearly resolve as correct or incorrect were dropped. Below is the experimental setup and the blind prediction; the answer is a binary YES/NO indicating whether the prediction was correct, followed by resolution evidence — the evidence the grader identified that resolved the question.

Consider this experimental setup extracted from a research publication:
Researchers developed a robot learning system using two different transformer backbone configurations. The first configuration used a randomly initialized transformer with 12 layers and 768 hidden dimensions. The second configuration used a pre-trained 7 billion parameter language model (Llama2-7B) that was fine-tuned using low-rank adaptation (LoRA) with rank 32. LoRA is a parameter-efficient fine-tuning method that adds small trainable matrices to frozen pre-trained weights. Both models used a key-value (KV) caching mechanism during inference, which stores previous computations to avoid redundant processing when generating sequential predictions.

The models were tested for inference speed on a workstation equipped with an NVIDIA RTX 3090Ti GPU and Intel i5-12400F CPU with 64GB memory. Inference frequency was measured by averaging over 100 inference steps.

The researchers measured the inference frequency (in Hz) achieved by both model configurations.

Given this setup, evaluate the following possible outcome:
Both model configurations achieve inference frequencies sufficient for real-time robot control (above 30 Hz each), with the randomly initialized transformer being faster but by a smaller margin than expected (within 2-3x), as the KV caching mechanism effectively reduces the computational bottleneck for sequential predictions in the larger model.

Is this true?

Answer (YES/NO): NO